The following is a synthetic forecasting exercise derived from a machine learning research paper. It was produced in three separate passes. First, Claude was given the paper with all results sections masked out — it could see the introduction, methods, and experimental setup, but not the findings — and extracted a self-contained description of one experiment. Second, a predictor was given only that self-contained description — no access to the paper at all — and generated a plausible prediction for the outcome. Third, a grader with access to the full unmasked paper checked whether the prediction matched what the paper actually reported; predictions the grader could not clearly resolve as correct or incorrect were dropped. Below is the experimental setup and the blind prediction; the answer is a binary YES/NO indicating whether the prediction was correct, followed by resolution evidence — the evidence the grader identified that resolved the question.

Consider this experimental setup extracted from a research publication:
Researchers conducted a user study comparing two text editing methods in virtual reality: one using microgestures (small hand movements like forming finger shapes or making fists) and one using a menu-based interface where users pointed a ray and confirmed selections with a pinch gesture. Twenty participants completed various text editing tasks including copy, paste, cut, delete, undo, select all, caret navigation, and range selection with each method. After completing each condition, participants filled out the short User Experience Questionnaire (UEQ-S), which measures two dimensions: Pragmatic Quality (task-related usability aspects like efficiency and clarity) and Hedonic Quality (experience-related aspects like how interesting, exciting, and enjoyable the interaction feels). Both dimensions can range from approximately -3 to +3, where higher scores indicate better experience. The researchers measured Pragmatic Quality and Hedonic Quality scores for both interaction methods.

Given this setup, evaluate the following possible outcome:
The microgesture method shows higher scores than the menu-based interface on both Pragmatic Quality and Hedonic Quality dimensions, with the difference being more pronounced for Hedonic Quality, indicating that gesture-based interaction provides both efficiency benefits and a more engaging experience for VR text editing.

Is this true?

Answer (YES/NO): NO